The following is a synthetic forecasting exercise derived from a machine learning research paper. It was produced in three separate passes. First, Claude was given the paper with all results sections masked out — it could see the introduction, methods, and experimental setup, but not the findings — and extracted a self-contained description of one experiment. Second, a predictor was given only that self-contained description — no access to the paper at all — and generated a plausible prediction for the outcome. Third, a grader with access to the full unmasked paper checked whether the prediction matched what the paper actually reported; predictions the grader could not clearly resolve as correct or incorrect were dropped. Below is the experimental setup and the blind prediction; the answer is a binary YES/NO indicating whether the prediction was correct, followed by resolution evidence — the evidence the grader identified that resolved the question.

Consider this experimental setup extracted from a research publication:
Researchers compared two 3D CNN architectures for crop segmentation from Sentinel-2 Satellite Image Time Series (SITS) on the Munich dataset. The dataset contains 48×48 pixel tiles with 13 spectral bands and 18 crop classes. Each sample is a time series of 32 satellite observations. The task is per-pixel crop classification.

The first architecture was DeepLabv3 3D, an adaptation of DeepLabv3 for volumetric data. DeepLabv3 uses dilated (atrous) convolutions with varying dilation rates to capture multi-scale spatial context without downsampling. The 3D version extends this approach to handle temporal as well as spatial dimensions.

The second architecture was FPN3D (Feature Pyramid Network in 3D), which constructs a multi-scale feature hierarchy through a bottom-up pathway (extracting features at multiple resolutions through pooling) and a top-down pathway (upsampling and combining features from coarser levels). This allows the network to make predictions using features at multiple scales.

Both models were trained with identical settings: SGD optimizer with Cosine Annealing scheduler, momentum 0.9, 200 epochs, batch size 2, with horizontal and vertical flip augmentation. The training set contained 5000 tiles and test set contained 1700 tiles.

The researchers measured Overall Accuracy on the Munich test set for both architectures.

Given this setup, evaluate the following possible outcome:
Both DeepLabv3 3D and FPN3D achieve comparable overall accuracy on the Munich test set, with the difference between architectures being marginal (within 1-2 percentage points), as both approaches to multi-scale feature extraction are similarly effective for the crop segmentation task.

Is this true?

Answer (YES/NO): NO